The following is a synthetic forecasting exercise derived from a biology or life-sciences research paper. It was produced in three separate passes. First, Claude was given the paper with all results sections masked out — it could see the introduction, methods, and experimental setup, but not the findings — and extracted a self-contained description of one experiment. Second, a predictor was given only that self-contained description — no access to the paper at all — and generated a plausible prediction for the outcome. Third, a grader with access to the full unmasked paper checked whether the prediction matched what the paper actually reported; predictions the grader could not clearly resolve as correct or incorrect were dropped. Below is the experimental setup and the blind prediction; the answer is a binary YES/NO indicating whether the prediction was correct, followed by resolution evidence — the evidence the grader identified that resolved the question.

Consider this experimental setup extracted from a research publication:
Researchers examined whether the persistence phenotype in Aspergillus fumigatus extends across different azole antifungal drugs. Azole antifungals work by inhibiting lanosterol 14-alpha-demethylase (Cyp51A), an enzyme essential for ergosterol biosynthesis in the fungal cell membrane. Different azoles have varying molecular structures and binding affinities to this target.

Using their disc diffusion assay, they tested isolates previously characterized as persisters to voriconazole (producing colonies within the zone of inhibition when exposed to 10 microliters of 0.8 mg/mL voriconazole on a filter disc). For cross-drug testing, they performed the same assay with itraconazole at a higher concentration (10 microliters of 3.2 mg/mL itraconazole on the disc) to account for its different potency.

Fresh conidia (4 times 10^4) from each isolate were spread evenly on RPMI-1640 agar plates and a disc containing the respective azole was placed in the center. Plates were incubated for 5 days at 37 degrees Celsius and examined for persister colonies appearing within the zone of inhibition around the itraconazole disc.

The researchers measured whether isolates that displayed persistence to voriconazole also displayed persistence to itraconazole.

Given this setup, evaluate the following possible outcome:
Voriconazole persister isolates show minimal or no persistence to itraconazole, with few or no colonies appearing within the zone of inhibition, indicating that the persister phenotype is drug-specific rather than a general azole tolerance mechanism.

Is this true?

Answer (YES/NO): NO